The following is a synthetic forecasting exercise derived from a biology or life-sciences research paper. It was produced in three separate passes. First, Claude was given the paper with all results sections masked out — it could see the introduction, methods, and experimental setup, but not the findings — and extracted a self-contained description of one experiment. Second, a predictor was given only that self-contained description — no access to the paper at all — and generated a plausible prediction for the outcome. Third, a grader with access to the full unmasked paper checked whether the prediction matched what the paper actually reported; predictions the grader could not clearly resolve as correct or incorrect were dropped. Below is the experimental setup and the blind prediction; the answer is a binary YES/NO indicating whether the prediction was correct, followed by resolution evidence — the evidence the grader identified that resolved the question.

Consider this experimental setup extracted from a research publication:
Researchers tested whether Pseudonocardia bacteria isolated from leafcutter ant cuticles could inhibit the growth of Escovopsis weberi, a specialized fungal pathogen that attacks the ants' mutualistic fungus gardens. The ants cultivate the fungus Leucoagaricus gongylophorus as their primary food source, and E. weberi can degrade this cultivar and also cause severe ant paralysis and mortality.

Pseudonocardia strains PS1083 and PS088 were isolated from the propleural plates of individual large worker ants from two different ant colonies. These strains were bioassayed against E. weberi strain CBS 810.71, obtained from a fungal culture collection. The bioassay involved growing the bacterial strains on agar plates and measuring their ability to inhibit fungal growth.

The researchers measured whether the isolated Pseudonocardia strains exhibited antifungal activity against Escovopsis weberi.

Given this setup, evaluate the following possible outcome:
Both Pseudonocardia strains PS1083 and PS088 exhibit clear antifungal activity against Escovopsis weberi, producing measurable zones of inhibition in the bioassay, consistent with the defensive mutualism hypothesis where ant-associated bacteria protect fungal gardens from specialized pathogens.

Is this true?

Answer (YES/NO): YES